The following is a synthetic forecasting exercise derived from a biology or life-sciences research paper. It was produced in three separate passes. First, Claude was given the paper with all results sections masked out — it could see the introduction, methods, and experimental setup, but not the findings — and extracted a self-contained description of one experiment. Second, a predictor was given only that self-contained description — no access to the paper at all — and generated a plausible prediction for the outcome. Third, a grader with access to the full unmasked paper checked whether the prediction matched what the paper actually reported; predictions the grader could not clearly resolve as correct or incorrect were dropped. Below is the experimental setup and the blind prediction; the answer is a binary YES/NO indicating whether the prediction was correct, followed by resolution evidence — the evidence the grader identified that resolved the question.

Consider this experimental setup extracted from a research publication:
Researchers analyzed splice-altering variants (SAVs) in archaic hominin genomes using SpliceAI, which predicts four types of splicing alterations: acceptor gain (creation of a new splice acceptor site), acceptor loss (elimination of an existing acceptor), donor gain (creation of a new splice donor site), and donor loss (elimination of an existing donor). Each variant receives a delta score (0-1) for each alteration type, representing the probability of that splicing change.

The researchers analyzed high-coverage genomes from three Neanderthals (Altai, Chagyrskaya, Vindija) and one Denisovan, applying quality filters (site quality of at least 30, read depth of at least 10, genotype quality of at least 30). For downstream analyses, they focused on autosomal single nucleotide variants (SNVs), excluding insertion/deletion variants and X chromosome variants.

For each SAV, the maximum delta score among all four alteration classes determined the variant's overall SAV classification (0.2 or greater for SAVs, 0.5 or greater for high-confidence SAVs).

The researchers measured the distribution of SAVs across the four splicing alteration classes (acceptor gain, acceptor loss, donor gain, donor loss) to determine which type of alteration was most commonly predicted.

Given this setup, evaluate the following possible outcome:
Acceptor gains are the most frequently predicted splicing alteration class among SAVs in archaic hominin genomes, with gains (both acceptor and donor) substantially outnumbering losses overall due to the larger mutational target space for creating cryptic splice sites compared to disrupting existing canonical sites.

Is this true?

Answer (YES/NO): NO